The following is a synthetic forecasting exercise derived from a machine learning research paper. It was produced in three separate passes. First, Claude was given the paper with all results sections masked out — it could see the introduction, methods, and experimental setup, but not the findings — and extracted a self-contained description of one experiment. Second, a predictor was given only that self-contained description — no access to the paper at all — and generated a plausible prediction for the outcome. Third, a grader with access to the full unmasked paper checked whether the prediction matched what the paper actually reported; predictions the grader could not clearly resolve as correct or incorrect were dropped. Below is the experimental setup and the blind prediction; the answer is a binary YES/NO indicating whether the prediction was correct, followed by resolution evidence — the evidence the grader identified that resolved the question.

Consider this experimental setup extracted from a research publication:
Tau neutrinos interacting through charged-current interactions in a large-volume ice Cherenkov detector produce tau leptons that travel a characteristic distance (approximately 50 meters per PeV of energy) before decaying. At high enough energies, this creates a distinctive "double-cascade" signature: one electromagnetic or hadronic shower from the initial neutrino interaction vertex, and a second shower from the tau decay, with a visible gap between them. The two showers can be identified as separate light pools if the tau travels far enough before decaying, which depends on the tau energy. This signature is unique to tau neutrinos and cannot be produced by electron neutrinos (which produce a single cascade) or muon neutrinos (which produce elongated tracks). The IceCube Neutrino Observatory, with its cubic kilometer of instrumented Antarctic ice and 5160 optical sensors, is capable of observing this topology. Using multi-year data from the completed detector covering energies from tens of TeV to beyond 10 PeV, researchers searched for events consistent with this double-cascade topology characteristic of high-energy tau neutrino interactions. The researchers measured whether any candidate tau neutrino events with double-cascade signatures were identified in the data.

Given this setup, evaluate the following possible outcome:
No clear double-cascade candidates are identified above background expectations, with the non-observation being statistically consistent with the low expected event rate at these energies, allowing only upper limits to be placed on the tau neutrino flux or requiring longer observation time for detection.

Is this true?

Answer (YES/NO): NO